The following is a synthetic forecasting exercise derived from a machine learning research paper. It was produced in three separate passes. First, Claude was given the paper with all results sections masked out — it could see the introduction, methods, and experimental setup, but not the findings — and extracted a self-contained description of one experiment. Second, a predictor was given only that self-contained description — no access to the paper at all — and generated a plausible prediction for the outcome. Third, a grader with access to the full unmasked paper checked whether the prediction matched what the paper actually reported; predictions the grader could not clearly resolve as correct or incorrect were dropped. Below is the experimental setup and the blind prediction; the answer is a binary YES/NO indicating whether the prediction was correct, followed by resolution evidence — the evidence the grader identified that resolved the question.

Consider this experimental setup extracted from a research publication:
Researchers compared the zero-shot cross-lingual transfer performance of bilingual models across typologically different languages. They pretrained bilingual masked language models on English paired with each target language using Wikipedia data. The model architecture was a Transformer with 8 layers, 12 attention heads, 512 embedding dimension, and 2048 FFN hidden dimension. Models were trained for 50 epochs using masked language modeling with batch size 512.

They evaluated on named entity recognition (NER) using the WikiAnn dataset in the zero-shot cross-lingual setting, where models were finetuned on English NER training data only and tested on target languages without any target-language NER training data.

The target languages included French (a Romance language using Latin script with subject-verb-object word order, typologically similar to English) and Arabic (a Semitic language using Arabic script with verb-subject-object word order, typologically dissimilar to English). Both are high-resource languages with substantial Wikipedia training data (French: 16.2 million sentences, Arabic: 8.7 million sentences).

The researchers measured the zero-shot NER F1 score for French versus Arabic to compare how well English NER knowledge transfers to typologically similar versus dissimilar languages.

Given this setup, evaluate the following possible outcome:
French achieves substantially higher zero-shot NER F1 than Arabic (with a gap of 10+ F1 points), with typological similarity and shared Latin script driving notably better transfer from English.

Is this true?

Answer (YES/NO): YES